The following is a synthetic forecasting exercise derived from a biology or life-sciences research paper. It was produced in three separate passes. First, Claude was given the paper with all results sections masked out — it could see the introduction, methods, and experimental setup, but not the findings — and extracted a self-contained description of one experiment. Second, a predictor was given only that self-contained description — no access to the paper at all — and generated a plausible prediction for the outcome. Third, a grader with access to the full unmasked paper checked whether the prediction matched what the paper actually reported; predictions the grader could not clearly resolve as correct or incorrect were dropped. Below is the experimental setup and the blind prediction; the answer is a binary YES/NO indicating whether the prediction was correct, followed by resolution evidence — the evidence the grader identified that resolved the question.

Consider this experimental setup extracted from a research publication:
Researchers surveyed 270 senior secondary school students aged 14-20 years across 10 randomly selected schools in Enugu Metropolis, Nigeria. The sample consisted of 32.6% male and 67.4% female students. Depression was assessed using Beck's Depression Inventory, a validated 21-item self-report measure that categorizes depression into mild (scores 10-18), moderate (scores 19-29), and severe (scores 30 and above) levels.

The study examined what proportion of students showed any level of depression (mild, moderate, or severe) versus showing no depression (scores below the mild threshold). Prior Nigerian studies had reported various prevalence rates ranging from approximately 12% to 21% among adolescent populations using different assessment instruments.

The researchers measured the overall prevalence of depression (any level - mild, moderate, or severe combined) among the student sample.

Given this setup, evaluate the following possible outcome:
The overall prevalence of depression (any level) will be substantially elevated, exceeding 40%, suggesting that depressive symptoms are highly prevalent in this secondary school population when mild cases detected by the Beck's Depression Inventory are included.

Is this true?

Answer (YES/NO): YES